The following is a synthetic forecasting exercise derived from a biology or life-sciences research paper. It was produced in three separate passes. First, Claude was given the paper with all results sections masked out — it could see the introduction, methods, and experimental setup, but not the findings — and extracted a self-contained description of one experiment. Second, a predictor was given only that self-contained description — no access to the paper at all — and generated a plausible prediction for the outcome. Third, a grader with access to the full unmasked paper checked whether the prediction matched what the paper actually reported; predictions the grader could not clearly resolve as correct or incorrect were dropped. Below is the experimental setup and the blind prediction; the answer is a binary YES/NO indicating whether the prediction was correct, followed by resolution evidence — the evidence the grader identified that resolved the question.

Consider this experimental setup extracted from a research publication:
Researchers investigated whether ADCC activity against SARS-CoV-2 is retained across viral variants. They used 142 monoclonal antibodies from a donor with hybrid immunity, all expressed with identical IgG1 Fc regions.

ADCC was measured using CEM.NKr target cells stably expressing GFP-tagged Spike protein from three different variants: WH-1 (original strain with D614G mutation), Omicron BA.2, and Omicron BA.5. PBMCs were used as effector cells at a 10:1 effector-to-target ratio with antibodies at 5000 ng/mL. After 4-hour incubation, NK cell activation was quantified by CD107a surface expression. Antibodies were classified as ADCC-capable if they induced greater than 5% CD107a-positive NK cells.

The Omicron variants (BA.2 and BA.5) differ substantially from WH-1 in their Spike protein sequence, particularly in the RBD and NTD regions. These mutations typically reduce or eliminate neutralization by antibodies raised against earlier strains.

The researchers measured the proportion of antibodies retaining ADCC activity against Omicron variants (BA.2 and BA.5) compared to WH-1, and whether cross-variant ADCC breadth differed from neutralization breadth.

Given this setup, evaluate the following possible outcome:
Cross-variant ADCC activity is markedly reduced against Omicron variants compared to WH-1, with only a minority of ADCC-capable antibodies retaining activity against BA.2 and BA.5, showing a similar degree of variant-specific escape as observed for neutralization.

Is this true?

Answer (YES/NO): NO